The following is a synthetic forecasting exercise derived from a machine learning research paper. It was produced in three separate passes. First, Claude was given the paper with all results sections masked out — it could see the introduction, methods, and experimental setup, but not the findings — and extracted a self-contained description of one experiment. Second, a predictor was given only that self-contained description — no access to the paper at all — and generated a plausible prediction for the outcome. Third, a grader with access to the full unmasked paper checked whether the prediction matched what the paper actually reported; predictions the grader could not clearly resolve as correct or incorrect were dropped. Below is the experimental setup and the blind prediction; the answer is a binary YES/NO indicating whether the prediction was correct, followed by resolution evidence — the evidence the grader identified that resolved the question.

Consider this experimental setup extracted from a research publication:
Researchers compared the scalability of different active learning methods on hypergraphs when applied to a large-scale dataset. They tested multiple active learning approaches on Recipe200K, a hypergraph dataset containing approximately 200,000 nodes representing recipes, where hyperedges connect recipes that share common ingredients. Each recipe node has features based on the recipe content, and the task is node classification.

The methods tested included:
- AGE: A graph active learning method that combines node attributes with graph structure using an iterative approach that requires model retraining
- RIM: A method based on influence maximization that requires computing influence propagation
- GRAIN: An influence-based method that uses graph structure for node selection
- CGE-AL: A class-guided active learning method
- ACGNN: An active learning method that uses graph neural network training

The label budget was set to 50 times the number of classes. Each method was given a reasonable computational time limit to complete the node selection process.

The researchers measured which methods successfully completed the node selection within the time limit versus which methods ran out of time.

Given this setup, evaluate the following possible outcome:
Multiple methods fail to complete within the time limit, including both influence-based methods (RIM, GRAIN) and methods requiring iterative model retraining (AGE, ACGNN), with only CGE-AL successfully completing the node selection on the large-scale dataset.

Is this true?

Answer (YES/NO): NO